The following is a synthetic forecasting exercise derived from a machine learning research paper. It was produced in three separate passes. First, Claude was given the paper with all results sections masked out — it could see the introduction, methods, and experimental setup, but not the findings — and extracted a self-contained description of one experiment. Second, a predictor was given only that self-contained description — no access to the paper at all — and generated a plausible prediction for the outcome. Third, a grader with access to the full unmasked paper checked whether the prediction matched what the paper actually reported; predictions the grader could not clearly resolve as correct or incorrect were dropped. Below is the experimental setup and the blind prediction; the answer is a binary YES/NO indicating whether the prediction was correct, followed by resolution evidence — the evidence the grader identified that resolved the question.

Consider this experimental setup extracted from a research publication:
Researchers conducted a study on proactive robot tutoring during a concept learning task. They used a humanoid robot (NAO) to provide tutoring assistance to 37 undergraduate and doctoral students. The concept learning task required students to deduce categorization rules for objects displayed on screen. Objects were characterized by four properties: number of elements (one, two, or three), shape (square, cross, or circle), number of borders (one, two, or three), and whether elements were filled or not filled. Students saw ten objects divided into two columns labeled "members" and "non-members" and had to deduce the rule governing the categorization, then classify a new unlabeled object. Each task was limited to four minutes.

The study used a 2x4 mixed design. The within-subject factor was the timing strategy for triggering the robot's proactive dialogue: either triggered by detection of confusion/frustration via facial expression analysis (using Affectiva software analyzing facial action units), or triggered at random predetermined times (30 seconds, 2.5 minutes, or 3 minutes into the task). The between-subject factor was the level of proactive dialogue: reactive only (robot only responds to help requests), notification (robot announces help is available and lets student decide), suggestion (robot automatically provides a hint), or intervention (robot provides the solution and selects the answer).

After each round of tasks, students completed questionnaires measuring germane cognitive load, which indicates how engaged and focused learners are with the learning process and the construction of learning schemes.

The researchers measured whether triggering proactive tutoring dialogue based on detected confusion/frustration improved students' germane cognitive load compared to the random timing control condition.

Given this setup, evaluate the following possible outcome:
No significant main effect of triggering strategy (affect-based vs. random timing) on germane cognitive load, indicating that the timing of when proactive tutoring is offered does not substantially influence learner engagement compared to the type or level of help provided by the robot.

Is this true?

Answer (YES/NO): NO